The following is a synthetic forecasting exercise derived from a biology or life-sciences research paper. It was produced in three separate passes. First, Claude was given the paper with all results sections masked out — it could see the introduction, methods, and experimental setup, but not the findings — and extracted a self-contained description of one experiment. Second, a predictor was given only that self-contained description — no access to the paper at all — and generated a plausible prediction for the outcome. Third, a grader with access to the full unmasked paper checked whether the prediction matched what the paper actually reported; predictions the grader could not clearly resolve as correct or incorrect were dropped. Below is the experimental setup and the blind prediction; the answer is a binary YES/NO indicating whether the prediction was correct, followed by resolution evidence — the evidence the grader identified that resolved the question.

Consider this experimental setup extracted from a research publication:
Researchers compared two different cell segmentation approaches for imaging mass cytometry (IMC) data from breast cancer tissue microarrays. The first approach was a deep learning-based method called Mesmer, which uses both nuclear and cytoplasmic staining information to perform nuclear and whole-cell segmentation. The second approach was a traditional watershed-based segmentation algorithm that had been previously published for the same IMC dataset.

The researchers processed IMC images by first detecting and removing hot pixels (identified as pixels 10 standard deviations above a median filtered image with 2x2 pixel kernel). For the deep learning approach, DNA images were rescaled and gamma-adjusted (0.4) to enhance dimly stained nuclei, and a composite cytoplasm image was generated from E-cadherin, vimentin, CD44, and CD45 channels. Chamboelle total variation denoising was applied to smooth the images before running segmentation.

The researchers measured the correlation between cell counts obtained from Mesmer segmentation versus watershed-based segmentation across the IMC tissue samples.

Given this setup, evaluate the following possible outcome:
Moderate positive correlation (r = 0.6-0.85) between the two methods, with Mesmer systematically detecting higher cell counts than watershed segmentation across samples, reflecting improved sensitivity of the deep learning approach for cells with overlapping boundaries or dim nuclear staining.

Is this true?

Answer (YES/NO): NO